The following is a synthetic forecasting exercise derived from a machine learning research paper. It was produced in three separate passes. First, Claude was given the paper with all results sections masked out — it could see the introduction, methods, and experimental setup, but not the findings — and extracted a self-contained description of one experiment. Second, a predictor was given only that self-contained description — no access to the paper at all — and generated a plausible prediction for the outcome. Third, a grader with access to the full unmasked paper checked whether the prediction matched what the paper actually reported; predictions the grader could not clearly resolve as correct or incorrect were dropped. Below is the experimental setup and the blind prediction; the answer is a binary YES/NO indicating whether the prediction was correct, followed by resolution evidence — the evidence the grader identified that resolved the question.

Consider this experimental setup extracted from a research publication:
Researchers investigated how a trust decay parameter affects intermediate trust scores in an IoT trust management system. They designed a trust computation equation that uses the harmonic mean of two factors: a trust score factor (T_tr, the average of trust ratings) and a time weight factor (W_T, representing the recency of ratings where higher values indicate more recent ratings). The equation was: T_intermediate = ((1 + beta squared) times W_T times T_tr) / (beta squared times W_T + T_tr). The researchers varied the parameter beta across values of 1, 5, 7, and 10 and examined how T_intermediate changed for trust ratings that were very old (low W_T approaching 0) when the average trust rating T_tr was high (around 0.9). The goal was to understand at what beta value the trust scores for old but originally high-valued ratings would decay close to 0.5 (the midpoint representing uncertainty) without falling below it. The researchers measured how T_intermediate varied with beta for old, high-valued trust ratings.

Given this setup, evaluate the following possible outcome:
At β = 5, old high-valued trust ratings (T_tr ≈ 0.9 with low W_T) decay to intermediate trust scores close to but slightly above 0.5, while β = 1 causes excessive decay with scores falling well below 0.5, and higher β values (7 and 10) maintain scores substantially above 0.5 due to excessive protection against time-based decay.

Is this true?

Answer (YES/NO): NO